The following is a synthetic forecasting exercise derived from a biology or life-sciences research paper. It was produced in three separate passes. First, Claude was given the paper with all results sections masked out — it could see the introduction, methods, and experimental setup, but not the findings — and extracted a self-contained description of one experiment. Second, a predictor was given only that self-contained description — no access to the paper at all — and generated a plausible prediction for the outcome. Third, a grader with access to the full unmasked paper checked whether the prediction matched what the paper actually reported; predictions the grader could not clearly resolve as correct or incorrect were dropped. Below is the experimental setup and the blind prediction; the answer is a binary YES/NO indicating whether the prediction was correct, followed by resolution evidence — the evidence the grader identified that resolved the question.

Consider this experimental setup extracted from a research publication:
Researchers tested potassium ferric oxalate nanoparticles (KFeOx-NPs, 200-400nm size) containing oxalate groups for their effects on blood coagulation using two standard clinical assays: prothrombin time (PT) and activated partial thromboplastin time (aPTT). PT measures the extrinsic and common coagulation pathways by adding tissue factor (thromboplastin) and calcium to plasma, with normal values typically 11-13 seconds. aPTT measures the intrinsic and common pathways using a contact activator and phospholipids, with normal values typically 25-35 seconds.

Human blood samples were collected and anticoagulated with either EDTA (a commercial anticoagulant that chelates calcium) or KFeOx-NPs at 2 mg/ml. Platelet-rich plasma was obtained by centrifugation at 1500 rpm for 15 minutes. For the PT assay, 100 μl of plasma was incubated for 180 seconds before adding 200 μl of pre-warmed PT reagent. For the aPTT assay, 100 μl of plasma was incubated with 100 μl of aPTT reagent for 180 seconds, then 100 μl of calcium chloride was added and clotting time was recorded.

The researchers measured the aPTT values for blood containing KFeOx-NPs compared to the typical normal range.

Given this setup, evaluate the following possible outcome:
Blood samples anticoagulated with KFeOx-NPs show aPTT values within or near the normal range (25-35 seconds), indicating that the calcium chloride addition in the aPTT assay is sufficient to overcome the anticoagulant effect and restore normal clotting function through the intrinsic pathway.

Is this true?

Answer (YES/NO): NO